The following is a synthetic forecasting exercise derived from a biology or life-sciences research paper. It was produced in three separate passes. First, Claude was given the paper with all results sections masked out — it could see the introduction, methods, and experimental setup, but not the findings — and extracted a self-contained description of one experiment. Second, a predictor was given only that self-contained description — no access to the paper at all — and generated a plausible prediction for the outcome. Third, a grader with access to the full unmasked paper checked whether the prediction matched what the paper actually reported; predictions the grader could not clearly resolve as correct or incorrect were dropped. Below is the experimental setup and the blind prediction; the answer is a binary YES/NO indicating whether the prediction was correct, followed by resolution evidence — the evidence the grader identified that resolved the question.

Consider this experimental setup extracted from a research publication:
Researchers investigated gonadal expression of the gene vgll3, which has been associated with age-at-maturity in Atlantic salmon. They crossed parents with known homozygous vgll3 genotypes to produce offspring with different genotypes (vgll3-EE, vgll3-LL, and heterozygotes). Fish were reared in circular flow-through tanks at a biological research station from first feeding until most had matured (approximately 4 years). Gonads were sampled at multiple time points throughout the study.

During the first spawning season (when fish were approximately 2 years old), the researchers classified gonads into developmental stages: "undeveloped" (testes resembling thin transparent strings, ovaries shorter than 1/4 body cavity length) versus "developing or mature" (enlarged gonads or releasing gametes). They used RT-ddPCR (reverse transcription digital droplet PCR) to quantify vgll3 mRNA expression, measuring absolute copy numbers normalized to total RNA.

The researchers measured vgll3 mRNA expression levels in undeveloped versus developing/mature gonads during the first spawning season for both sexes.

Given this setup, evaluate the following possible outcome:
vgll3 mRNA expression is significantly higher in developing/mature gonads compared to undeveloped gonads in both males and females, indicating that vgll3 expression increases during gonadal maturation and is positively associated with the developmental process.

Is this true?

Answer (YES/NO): NO